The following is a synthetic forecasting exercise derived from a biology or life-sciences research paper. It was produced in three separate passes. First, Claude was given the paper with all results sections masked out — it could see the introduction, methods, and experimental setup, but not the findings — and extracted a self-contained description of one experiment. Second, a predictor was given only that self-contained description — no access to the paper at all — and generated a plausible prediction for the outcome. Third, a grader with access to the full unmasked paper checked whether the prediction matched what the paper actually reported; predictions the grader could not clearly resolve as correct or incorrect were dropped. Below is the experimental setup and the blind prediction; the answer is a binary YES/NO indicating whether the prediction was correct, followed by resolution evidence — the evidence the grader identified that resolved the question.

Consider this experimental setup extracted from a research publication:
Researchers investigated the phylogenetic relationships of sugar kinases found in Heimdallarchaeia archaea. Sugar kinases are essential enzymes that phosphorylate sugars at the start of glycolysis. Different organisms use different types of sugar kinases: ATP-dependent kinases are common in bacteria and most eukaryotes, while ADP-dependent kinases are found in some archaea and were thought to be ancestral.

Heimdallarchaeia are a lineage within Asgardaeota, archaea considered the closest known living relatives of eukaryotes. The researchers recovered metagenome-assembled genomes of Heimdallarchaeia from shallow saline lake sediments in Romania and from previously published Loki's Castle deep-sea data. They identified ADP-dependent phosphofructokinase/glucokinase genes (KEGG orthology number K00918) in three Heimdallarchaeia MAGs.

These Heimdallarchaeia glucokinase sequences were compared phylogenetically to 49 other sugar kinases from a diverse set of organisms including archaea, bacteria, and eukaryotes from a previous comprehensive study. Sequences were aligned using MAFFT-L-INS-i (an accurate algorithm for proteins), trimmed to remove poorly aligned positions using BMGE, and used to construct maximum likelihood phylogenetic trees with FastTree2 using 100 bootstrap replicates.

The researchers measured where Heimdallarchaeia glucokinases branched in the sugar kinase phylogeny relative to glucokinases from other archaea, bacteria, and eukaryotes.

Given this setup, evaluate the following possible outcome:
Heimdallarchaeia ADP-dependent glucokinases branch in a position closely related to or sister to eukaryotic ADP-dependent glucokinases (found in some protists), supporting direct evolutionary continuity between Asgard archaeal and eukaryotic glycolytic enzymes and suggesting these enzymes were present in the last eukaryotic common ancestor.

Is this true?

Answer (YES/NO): NO